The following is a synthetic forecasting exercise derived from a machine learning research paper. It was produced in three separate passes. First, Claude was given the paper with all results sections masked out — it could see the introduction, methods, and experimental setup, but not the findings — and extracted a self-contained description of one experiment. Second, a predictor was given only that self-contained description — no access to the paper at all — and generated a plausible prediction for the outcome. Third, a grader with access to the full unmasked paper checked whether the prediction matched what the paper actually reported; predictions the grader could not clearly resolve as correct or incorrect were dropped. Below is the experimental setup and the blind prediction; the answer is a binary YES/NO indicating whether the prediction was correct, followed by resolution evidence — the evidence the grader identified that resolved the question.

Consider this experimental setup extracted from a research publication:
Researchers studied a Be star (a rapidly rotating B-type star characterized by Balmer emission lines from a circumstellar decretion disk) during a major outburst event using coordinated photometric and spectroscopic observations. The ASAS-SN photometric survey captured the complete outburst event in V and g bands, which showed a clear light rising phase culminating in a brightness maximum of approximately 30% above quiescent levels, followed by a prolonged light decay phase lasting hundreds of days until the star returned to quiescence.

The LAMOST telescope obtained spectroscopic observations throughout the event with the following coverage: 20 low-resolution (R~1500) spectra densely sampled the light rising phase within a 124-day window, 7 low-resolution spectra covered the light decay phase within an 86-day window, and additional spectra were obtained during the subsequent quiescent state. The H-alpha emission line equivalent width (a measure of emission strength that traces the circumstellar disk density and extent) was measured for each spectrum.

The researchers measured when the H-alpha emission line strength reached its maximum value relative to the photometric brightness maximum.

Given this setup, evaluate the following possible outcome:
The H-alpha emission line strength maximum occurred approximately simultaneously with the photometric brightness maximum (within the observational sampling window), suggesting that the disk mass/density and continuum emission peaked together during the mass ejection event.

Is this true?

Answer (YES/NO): NO